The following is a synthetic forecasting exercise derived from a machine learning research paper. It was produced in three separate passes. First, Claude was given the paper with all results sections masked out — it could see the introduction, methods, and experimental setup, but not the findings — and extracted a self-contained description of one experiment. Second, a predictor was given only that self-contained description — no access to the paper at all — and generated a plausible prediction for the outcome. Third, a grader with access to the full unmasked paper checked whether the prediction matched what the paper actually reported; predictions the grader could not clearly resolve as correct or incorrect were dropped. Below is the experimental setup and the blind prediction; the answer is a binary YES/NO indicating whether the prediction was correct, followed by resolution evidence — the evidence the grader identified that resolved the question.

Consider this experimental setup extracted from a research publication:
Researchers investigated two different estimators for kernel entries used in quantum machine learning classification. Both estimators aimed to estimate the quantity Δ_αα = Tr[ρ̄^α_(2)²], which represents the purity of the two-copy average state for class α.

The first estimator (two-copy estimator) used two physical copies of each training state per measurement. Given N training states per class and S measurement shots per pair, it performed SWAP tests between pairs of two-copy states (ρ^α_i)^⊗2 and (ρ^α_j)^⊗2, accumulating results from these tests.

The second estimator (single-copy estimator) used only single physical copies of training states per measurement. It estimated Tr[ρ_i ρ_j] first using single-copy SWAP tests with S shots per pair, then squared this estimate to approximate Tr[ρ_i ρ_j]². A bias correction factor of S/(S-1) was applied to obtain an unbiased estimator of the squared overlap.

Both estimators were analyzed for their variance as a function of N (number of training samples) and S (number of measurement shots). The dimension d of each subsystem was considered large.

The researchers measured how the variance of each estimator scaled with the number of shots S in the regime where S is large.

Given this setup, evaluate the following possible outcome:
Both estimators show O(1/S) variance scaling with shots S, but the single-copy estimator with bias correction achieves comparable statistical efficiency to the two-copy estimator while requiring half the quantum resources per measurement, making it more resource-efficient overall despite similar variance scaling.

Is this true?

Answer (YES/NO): NO